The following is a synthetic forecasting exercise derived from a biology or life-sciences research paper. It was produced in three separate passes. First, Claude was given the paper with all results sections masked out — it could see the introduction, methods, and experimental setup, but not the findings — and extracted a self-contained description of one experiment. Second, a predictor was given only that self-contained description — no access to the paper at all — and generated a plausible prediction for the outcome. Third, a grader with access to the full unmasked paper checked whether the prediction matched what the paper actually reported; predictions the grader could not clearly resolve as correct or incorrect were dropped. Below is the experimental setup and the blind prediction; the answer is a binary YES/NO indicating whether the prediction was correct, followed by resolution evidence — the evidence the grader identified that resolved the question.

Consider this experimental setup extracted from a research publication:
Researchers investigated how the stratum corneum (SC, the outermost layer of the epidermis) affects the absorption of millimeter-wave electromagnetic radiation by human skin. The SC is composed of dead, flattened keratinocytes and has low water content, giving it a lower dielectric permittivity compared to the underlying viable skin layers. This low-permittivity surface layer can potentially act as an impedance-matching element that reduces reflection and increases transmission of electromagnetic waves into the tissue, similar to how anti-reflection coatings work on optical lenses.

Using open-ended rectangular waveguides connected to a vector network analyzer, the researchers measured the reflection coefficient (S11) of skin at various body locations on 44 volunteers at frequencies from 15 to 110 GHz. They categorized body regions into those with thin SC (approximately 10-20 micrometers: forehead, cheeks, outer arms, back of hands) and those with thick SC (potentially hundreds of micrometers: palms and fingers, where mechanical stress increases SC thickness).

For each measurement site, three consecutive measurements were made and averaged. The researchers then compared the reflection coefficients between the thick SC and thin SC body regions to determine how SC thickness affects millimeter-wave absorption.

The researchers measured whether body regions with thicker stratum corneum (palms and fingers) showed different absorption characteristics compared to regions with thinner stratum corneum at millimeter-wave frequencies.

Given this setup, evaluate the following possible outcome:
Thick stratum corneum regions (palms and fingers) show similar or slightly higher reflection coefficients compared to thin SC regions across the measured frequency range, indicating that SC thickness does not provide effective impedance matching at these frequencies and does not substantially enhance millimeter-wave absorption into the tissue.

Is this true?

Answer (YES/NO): NO